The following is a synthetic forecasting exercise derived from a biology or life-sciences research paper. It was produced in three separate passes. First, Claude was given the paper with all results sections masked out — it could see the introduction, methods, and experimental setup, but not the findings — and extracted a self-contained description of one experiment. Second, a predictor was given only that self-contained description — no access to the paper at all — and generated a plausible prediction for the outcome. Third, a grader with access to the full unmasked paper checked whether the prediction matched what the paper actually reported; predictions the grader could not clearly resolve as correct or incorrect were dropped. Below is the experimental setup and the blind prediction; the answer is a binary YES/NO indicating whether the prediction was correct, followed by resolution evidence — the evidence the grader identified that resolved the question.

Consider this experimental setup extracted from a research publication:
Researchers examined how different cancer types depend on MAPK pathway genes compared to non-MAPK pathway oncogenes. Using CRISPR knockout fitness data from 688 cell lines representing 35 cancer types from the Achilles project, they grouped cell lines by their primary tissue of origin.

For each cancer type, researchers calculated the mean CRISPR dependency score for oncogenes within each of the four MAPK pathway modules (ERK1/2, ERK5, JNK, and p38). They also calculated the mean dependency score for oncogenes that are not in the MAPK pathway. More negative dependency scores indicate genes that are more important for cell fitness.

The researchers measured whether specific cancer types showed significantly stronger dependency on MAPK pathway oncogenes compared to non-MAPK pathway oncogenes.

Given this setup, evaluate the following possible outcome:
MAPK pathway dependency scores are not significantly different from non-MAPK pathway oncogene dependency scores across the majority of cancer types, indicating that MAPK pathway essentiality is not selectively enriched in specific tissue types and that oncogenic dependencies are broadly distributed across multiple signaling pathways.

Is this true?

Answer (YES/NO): NO